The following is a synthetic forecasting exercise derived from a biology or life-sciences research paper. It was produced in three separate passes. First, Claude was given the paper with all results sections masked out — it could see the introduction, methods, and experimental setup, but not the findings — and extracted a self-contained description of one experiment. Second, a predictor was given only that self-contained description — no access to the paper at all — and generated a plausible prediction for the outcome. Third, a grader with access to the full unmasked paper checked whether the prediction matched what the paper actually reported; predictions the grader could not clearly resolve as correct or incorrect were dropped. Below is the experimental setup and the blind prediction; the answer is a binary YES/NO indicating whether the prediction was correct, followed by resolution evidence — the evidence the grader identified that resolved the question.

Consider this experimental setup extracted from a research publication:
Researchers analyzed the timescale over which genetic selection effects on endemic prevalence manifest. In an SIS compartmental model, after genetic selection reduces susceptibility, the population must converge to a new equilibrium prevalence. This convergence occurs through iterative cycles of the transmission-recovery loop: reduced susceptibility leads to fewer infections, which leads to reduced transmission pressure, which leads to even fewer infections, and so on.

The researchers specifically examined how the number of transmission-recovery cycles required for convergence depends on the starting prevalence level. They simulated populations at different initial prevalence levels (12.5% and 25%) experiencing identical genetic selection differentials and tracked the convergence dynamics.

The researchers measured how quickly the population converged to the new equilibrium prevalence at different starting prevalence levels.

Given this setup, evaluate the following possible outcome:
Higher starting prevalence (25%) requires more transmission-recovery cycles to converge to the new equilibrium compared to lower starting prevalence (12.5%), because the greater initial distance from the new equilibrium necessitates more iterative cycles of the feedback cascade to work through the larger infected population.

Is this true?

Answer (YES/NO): NO